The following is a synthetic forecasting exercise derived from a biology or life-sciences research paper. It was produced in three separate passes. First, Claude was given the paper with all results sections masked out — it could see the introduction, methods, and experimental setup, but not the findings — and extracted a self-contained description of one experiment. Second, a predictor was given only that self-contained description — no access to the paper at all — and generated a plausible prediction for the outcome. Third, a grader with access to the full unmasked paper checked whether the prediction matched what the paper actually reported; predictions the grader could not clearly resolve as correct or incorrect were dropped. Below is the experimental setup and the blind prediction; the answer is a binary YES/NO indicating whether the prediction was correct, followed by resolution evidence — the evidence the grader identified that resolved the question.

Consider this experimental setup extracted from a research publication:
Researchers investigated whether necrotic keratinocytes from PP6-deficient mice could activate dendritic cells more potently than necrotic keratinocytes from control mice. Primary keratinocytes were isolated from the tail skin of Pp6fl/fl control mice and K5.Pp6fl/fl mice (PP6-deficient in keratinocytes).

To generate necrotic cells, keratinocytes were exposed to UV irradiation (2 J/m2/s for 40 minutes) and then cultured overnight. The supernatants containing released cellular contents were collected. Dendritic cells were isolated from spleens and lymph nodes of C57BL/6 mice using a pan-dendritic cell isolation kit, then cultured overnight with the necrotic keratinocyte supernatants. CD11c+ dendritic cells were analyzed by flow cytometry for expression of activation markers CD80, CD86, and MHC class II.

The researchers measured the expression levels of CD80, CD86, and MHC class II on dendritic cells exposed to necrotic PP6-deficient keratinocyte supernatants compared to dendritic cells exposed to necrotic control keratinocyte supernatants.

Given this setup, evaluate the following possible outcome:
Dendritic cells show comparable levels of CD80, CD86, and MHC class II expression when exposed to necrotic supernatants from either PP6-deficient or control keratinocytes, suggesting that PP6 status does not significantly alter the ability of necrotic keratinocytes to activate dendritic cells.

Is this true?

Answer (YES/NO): NO